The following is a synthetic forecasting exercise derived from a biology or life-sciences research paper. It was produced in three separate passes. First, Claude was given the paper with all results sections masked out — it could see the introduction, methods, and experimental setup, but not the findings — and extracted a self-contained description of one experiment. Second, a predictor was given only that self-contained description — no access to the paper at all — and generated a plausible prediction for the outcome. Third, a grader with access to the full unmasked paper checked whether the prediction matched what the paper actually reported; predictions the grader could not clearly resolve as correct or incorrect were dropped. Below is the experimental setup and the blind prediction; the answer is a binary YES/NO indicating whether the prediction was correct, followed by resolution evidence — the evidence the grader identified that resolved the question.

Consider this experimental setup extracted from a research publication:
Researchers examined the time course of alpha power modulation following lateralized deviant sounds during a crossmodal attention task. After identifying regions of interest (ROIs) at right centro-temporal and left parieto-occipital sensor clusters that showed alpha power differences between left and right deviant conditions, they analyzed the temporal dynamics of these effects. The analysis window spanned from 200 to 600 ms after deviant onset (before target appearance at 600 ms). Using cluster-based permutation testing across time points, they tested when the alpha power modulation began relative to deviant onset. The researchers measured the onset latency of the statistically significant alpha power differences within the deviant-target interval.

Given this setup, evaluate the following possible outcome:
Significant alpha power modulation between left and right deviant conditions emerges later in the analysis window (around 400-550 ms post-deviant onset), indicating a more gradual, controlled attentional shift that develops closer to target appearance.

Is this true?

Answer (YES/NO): NO